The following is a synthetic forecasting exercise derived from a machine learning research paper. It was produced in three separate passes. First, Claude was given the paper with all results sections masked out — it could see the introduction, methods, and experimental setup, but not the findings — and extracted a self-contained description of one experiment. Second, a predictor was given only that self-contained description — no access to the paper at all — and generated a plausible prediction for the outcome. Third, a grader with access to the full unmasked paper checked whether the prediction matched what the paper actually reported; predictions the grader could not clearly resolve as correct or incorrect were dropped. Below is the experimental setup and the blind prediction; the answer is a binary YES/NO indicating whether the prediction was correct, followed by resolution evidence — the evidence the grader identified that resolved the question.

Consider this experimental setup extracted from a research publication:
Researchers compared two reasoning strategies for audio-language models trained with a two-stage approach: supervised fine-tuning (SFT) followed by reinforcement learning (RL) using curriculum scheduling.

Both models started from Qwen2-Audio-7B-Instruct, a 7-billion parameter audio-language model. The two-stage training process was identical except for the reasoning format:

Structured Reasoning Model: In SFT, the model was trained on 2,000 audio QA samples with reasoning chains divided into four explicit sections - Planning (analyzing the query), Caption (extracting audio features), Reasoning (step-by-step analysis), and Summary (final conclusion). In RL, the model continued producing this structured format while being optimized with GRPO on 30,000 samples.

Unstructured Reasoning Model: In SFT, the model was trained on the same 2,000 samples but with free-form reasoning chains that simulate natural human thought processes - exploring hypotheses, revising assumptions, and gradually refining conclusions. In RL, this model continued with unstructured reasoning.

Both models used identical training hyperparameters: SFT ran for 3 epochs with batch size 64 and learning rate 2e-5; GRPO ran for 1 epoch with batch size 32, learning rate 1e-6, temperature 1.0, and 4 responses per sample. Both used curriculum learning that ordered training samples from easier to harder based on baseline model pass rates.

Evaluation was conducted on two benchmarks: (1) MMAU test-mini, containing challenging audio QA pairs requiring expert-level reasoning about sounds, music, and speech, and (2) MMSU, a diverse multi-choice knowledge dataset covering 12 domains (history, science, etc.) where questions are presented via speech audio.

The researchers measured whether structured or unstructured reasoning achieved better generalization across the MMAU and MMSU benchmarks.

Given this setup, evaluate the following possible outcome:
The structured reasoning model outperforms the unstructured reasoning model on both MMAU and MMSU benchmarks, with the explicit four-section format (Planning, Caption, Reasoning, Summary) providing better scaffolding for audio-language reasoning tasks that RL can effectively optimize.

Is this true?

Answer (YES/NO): YES